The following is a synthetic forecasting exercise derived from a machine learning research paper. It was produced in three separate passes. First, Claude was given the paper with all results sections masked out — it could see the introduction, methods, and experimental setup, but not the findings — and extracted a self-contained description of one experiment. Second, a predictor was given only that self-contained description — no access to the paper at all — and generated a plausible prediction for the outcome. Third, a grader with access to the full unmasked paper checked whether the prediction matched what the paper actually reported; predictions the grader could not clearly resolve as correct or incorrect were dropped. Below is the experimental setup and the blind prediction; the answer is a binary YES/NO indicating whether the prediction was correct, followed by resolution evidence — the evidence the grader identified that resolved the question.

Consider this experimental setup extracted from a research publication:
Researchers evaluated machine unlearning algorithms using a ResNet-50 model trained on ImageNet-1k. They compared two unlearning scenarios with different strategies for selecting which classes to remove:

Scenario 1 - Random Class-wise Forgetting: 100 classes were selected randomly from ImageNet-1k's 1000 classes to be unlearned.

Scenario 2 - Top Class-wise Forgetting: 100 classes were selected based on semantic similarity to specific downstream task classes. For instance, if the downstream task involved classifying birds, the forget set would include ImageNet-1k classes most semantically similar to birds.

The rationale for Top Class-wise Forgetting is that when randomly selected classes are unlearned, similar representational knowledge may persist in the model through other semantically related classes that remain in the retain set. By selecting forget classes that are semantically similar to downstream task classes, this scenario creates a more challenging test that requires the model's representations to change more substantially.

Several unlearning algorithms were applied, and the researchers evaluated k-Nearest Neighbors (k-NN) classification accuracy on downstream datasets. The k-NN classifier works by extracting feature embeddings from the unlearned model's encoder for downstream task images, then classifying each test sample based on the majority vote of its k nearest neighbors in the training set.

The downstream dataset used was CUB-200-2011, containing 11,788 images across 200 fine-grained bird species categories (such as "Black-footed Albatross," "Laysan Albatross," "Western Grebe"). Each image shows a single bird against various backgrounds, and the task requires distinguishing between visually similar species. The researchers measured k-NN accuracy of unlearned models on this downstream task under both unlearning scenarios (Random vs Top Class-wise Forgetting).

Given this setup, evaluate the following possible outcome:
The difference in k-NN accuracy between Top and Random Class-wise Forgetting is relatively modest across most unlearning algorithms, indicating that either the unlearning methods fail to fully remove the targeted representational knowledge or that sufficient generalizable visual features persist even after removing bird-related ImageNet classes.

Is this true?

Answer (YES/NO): NO